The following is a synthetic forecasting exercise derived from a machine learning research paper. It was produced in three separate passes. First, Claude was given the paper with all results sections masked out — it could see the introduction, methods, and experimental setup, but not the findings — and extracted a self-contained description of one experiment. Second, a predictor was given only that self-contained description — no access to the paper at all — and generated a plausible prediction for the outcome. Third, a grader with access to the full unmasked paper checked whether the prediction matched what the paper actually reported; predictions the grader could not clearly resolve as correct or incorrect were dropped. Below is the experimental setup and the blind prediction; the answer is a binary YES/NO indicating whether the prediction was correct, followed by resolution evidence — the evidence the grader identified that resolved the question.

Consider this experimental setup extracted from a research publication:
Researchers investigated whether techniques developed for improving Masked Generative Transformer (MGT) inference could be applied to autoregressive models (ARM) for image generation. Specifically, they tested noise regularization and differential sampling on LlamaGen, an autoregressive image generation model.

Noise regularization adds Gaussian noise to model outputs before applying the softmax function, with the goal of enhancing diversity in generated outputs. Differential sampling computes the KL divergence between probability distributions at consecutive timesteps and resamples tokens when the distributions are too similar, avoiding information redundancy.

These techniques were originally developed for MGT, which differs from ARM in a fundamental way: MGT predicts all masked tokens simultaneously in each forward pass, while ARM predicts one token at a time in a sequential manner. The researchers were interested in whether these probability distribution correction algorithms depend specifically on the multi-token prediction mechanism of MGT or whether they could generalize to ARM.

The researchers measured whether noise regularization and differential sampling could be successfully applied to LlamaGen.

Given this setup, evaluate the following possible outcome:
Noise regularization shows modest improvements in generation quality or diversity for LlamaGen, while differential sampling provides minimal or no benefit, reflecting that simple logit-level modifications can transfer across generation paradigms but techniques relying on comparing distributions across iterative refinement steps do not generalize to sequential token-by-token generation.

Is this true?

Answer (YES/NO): NO